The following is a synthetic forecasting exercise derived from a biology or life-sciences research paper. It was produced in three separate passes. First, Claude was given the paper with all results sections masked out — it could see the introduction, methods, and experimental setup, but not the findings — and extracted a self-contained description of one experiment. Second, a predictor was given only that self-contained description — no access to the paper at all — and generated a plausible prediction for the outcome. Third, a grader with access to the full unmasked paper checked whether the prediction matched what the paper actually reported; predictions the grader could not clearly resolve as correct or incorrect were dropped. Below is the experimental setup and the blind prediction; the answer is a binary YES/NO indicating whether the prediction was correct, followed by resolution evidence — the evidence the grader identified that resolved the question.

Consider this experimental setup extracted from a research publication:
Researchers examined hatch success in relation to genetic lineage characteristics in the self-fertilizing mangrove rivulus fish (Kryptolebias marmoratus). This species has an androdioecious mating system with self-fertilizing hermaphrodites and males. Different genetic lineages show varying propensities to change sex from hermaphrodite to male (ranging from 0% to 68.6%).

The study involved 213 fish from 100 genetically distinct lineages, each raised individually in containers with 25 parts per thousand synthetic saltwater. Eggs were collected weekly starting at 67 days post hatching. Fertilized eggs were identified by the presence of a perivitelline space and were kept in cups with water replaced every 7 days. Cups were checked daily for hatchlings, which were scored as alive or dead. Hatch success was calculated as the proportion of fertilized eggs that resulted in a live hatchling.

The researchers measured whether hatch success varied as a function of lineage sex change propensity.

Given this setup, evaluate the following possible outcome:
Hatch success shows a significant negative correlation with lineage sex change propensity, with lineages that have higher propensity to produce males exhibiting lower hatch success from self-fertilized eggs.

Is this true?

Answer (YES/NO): YES